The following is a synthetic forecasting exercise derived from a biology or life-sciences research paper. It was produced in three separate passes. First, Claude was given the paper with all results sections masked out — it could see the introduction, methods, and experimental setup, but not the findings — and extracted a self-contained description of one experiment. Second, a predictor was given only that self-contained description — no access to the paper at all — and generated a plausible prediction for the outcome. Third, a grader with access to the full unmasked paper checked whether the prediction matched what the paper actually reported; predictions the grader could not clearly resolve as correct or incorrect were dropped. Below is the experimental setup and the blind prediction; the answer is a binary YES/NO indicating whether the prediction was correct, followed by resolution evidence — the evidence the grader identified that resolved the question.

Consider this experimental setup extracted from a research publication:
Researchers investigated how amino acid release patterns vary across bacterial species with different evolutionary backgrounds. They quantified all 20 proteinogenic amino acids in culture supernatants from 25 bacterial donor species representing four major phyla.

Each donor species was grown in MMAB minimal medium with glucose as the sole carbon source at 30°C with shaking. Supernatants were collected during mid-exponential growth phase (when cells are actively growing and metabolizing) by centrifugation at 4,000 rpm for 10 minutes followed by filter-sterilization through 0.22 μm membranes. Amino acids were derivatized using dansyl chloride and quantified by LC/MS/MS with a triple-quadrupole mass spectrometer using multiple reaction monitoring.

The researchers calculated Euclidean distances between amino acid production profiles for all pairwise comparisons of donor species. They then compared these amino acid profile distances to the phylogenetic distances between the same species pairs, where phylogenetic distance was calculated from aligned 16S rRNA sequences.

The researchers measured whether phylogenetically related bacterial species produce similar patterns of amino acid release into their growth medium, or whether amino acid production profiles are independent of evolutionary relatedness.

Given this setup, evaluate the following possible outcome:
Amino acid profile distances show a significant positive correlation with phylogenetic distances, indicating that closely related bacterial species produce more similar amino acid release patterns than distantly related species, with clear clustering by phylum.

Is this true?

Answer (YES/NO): NO